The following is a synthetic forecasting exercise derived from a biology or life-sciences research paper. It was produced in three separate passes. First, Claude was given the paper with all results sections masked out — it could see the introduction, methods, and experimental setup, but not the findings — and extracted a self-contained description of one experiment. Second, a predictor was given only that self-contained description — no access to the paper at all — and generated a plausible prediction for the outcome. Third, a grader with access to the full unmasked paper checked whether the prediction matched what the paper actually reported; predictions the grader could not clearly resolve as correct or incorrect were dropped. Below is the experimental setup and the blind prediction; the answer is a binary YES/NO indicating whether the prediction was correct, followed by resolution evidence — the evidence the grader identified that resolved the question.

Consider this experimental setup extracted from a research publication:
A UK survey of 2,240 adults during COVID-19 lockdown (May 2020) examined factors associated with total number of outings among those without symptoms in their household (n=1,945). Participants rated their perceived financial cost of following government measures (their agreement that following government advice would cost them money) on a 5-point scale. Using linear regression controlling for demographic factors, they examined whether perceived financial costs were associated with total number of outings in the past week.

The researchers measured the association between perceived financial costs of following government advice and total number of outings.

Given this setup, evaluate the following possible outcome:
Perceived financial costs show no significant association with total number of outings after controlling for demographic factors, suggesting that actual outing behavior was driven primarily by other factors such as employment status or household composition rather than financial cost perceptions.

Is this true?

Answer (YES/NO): NO